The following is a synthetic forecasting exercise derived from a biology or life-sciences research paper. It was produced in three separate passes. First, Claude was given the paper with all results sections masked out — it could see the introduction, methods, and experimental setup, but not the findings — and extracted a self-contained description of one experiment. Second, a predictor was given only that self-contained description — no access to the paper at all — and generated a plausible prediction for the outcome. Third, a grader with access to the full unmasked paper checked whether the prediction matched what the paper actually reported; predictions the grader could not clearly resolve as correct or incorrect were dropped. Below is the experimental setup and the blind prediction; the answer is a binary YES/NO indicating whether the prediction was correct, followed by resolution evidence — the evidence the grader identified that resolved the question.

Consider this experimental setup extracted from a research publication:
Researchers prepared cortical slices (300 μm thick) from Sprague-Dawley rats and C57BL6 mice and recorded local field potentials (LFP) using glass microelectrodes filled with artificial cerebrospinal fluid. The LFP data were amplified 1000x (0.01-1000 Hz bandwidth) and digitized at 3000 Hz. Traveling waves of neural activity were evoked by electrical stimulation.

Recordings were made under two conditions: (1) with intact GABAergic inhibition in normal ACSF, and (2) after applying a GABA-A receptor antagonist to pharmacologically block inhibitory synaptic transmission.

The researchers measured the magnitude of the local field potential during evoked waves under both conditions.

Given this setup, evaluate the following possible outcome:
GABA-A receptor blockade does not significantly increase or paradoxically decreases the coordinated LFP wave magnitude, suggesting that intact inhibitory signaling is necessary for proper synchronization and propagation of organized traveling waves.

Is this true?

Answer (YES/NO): NO